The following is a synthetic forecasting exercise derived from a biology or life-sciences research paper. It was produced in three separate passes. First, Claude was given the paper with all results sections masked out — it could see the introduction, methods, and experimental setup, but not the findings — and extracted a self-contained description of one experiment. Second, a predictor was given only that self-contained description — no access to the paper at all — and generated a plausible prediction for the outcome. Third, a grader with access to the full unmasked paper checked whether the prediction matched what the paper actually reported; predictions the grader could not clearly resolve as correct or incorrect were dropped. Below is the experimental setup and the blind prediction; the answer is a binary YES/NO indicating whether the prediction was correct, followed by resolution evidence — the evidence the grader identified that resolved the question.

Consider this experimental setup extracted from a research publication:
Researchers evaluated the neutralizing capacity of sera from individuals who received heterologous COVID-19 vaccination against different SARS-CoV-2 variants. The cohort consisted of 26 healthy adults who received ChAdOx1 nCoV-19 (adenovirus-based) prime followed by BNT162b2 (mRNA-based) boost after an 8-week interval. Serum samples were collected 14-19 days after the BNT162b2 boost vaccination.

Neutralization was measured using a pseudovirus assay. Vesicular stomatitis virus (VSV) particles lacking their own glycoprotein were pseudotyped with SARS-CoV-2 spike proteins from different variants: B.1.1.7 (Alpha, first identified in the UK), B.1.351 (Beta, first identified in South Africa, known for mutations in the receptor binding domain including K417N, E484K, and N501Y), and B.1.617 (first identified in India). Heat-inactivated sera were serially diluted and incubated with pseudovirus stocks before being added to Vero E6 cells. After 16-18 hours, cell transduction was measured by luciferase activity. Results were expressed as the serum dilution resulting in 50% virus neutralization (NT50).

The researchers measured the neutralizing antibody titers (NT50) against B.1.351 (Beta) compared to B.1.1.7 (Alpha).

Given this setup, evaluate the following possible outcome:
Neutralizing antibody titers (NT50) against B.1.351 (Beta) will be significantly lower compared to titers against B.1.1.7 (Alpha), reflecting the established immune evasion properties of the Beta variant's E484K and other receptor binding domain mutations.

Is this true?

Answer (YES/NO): YES